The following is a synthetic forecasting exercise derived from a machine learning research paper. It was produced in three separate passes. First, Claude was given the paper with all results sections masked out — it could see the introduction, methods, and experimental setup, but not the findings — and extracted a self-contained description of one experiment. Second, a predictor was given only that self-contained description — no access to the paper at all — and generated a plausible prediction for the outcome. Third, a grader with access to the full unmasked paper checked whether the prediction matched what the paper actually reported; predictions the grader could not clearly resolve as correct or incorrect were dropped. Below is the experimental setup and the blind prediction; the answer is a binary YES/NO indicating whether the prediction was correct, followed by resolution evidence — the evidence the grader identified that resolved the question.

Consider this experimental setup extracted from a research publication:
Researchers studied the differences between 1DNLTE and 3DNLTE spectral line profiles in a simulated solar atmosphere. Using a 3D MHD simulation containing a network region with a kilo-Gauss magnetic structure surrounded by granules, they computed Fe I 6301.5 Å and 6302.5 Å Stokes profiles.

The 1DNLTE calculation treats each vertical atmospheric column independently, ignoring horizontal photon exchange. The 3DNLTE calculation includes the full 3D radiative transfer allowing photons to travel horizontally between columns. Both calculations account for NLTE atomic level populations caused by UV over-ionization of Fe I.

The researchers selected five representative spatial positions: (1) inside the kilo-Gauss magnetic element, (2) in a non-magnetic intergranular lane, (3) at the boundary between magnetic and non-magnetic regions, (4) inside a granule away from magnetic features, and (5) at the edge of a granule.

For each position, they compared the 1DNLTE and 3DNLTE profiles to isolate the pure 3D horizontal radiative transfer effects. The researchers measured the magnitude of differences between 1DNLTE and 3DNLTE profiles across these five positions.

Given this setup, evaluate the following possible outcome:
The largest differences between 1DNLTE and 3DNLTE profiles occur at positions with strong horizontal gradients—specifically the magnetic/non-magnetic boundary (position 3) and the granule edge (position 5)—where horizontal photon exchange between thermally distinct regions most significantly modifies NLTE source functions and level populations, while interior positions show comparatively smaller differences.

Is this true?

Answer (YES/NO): NO